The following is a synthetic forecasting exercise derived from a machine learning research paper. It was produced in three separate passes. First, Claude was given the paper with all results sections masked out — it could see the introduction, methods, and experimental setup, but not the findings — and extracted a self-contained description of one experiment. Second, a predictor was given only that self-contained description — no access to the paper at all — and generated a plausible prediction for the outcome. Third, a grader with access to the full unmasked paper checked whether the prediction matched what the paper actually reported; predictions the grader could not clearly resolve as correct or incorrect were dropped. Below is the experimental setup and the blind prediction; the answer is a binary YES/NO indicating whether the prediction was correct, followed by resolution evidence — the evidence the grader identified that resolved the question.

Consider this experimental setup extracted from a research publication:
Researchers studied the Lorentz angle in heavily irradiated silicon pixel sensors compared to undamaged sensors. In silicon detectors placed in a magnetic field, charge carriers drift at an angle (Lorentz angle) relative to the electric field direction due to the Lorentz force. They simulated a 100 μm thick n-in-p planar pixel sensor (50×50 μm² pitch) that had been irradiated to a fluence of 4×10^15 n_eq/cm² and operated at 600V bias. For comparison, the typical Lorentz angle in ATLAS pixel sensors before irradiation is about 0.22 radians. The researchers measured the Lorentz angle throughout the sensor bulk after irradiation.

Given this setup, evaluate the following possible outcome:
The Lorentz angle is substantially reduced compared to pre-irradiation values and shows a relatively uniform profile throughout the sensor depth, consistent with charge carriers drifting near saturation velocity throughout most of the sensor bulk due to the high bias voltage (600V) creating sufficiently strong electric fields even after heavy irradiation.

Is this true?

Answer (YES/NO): NO